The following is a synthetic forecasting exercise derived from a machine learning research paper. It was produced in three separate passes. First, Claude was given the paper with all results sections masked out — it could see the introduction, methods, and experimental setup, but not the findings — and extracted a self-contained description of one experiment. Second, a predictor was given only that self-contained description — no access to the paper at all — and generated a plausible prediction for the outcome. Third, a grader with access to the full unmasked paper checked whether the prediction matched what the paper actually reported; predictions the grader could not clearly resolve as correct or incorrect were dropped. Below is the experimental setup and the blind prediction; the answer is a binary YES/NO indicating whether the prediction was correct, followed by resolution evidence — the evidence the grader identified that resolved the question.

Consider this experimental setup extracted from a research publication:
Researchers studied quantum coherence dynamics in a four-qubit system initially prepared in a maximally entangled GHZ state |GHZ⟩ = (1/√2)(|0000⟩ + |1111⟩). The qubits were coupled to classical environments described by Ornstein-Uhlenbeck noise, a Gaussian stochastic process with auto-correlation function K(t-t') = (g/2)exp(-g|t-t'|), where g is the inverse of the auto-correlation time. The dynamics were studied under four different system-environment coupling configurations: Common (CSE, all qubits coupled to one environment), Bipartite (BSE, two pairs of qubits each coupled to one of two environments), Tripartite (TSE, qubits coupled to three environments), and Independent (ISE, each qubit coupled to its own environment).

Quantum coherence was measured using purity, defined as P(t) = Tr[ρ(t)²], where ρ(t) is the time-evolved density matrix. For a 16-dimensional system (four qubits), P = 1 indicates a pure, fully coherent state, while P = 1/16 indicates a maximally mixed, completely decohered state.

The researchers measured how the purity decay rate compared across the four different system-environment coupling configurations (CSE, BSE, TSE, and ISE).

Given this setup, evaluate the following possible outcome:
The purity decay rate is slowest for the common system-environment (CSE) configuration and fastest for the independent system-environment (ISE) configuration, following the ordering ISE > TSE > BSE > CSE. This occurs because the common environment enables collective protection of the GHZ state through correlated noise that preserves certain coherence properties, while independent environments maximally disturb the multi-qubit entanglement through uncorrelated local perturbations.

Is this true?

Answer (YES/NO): YES